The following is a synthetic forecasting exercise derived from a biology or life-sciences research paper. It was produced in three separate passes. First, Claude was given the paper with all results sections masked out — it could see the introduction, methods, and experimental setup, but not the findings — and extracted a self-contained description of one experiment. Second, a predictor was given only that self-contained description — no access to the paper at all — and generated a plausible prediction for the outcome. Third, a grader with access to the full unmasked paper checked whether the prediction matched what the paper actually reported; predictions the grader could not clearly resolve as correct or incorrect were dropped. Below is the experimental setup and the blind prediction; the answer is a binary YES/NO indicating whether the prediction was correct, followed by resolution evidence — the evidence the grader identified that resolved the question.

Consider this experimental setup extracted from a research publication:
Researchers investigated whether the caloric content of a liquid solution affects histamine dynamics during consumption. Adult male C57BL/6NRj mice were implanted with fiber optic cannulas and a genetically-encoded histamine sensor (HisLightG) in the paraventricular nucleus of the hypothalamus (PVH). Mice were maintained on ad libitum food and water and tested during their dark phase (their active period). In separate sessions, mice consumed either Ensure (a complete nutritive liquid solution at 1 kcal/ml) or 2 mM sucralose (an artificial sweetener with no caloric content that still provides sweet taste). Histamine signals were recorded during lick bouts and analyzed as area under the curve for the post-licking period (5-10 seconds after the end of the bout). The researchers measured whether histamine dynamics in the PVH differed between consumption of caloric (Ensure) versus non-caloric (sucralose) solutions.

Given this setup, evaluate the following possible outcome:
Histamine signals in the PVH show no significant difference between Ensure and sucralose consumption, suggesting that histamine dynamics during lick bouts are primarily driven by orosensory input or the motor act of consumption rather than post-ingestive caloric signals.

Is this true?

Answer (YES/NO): YES